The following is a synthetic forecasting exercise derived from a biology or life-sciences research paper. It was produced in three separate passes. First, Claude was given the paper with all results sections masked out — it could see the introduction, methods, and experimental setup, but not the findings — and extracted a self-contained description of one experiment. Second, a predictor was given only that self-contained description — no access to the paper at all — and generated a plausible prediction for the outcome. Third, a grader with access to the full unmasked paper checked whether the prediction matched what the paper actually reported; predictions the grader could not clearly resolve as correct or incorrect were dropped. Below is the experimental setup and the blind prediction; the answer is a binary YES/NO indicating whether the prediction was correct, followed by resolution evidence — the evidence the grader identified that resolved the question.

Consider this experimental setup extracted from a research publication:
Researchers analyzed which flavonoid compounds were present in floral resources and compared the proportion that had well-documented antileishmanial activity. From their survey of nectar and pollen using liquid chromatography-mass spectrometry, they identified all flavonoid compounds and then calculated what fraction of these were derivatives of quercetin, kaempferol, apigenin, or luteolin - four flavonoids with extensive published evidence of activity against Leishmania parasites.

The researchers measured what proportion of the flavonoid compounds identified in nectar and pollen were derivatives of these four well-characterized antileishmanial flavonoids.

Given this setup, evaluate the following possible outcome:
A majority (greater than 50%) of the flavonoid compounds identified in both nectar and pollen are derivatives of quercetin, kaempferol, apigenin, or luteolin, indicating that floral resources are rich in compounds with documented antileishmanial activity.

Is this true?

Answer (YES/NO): YES